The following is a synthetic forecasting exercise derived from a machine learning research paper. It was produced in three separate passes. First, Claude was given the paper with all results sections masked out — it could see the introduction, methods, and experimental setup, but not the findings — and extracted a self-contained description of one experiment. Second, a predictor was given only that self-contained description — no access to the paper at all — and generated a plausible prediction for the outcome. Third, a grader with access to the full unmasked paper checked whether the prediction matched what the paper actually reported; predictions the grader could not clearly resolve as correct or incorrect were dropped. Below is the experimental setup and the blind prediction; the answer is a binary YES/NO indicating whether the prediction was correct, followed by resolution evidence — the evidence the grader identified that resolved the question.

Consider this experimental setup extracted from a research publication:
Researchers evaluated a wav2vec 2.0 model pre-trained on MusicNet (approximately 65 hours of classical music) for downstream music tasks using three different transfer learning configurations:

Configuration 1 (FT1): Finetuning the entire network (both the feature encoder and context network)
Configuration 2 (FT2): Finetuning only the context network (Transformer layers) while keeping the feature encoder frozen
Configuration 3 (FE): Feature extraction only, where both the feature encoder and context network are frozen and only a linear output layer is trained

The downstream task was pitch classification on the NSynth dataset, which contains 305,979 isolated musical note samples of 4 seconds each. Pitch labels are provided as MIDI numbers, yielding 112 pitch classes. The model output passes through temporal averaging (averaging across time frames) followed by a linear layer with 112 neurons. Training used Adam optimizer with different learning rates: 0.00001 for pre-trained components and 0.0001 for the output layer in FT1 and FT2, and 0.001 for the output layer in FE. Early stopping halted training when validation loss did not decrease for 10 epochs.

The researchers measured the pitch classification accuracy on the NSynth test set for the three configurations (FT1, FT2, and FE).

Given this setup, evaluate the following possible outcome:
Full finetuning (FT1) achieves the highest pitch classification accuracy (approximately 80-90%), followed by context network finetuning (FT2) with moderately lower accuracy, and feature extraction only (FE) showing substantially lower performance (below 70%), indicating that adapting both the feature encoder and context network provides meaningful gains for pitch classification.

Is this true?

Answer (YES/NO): NO